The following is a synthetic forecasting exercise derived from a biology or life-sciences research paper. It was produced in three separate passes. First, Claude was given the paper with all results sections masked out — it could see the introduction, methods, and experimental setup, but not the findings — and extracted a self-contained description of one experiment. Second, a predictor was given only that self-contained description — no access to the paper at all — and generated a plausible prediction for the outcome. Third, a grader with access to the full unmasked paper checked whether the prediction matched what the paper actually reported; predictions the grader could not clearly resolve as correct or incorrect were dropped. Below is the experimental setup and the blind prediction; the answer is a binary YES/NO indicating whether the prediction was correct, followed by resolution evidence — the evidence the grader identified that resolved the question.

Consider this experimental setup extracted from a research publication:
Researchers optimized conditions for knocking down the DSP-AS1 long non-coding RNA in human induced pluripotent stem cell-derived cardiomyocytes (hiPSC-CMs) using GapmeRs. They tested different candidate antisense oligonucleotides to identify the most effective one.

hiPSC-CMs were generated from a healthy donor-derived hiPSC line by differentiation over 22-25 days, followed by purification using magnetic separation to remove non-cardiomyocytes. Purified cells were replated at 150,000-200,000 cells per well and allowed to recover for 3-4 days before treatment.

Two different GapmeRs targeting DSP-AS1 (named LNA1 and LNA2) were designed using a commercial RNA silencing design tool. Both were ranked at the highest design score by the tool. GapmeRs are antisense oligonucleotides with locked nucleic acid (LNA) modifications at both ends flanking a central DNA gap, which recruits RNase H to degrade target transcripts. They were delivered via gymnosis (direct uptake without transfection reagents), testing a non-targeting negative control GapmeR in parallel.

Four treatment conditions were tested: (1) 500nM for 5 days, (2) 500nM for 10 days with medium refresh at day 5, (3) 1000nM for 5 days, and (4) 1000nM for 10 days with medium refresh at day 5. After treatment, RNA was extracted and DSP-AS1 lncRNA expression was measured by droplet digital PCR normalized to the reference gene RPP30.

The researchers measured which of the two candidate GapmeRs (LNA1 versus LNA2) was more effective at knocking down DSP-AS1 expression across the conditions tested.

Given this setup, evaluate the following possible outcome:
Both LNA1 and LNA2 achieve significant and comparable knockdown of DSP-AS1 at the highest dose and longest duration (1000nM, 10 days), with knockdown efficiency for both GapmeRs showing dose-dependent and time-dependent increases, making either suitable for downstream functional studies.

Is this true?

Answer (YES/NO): NO